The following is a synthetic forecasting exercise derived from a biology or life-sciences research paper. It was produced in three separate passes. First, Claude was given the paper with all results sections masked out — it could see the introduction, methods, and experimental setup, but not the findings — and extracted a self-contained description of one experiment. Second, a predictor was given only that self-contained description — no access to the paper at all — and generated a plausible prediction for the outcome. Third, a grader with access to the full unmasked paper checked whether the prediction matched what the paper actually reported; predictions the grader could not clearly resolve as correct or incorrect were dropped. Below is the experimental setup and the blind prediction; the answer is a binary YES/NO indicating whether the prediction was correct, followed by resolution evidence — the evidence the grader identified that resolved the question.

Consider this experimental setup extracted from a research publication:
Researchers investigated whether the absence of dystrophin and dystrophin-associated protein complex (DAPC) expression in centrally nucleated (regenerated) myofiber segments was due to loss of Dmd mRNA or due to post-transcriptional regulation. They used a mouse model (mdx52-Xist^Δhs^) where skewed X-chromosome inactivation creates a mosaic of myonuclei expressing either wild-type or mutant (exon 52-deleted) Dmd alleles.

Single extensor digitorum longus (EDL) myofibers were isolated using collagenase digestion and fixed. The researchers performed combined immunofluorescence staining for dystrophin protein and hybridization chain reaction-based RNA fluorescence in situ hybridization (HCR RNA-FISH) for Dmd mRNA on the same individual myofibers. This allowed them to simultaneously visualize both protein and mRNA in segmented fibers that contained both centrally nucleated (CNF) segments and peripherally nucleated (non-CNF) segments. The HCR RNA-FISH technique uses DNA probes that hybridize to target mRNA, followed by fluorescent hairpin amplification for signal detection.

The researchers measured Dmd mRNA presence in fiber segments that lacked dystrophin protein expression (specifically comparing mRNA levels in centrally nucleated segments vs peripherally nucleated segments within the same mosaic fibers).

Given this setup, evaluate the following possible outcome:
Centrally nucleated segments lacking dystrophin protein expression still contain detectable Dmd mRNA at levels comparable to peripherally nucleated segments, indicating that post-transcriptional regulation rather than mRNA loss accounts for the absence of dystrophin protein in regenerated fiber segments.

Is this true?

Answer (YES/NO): YES